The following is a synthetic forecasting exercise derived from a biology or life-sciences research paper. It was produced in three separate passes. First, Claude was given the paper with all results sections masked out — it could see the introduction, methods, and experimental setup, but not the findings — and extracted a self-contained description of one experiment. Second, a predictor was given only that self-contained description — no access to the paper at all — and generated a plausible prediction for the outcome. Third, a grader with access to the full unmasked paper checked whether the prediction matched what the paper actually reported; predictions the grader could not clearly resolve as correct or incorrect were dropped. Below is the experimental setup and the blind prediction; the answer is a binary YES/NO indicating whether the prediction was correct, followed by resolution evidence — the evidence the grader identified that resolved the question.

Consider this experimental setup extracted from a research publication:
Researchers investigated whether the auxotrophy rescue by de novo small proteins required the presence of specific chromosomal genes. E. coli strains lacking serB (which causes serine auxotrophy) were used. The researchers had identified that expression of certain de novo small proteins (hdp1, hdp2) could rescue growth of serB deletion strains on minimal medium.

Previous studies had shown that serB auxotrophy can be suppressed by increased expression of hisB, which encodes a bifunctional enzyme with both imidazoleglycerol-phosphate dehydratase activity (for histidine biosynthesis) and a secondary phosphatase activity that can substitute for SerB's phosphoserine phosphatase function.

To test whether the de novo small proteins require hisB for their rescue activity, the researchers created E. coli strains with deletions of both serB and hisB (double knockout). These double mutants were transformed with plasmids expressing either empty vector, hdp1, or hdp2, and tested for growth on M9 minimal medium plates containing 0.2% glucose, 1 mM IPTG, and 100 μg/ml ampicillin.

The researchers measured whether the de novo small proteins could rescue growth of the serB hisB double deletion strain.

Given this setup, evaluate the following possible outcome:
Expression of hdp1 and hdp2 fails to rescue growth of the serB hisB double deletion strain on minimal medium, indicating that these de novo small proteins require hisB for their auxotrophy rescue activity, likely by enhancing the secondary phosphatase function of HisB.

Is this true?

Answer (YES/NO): YES